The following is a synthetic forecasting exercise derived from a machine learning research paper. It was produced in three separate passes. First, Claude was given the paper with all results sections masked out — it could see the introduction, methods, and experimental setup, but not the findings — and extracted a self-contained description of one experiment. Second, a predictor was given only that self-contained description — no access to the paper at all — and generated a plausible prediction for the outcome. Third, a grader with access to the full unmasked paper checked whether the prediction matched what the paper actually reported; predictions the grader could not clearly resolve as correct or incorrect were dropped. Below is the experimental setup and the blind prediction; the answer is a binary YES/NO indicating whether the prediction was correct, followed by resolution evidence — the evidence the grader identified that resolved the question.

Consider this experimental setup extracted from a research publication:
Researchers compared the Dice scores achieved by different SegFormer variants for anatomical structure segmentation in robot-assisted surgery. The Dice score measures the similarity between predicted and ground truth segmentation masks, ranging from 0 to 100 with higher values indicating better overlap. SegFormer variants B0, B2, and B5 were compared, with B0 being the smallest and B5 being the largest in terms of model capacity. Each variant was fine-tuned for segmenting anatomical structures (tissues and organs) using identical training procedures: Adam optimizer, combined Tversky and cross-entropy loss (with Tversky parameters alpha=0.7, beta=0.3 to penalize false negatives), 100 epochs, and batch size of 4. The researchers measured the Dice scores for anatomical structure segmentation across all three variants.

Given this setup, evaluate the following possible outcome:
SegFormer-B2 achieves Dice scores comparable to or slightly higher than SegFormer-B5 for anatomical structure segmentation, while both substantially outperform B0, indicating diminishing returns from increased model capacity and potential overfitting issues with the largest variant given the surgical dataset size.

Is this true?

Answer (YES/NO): NO